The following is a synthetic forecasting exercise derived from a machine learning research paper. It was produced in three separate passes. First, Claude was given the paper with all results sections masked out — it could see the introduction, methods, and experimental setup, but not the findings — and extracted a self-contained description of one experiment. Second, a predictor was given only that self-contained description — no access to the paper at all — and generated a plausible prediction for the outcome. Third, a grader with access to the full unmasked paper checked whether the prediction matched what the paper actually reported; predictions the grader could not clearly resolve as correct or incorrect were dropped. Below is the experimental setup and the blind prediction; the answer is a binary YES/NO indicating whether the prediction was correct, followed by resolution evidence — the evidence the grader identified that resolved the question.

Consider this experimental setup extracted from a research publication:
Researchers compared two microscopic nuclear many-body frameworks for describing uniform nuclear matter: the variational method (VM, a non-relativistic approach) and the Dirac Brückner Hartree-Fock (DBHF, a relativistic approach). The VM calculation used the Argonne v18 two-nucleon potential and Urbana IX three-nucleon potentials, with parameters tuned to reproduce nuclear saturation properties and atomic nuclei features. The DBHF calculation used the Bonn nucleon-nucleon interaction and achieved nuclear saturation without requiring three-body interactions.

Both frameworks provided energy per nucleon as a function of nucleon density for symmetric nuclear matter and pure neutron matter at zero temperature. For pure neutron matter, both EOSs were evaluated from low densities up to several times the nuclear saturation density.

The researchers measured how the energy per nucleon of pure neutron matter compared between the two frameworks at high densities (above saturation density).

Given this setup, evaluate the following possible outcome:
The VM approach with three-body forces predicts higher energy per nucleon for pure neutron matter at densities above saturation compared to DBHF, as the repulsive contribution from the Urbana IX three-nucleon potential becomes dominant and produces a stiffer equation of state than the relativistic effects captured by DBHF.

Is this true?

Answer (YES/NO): NO